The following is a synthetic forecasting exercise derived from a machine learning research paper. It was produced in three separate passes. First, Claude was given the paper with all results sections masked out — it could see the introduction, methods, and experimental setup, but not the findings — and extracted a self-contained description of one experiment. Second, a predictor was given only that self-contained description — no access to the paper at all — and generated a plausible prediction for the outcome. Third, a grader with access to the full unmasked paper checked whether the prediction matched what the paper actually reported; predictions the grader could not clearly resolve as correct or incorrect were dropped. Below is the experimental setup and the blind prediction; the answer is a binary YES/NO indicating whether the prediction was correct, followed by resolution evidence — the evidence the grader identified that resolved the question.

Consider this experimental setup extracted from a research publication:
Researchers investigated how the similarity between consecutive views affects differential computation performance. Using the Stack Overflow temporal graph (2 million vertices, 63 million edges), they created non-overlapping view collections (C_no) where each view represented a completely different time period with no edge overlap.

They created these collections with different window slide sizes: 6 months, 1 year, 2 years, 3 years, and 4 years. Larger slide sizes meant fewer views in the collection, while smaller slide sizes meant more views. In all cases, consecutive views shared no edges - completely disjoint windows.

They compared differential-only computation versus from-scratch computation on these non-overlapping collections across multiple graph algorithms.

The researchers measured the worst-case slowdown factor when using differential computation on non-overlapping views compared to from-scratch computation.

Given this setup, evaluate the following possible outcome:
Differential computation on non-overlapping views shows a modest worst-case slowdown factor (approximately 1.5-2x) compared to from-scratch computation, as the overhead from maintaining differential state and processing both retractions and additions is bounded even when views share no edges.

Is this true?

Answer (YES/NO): NO